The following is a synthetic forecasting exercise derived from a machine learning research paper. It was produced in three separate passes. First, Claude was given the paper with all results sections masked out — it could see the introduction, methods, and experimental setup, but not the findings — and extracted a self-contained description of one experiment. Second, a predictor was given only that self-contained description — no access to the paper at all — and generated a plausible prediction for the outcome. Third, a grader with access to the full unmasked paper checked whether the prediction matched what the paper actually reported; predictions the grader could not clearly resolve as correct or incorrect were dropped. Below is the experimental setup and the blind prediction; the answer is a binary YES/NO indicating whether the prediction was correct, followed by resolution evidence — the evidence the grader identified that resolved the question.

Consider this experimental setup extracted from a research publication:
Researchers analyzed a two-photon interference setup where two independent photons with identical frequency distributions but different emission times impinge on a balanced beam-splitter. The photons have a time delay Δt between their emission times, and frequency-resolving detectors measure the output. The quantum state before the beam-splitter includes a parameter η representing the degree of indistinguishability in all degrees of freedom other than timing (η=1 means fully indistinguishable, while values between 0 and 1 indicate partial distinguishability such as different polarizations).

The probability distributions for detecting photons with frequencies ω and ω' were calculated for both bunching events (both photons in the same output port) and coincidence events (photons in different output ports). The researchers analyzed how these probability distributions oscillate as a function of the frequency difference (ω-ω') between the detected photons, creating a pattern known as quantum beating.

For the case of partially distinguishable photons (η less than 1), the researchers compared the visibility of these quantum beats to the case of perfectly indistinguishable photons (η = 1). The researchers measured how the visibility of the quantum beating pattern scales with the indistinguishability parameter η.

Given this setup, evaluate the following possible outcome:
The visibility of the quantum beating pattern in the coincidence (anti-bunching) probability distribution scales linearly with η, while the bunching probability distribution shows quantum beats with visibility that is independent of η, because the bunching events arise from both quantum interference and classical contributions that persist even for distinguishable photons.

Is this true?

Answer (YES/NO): NO